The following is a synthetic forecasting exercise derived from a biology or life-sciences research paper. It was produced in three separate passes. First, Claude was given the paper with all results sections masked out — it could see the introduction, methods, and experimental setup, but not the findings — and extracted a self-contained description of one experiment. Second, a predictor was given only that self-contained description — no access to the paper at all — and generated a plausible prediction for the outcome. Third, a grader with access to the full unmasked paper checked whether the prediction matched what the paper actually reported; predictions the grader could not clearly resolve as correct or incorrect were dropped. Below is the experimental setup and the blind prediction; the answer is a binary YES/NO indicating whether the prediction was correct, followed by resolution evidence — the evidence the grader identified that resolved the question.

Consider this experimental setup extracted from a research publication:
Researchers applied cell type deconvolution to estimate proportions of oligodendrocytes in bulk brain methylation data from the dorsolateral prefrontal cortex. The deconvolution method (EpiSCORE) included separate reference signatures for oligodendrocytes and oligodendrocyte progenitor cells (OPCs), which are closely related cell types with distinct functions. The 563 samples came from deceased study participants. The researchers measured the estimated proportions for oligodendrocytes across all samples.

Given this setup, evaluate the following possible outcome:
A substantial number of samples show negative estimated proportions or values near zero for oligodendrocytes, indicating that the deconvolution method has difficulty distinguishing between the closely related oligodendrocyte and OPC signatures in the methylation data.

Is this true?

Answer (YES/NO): YES